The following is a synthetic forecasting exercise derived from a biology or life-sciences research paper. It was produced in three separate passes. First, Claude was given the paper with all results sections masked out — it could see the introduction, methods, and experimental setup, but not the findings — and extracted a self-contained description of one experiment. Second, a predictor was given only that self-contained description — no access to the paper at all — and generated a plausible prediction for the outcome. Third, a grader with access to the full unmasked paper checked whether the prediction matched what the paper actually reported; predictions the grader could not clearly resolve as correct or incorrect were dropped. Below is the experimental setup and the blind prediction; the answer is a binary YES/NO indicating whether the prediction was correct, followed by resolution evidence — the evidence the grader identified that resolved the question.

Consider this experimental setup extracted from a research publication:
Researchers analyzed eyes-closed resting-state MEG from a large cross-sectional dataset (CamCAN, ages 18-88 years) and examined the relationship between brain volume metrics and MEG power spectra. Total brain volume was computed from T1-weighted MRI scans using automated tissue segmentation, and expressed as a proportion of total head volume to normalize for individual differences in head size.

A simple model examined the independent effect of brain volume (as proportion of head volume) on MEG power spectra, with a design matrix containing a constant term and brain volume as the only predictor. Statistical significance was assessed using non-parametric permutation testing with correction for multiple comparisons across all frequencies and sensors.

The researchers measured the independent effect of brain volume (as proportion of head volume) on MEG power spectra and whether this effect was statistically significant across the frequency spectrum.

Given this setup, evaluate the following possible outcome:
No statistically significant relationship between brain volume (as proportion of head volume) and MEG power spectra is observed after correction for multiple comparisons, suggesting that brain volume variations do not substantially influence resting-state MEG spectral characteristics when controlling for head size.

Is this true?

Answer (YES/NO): NO